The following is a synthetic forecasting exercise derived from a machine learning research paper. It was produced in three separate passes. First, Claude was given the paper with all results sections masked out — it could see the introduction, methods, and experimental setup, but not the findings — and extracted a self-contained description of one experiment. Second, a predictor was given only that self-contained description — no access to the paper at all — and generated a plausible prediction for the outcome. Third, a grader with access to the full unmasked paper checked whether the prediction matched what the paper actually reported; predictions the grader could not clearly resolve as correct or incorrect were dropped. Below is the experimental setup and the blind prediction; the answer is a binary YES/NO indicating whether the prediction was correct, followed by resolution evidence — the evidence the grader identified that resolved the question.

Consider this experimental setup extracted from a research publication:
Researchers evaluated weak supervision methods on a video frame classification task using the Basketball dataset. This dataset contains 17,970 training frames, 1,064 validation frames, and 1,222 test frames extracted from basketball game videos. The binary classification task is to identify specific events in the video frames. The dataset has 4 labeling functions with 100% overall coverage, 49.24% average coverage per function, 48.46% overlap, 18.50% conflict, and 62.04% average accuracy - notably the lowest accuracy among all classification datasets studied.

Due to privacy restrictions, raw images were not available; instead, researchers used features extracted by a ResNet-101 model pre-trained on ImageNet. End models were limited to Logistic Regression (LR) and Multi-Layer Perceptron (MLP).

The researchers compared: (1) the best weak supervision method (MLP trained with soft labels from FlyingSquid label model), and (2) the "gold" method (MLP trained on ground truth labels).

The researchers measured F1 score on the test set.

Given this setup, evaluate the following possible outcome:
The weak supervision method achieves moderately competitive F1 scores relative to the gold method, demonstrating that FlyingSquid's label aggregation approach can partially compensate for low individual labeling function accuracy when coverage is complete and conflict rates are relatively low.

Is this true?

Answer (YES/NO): NO